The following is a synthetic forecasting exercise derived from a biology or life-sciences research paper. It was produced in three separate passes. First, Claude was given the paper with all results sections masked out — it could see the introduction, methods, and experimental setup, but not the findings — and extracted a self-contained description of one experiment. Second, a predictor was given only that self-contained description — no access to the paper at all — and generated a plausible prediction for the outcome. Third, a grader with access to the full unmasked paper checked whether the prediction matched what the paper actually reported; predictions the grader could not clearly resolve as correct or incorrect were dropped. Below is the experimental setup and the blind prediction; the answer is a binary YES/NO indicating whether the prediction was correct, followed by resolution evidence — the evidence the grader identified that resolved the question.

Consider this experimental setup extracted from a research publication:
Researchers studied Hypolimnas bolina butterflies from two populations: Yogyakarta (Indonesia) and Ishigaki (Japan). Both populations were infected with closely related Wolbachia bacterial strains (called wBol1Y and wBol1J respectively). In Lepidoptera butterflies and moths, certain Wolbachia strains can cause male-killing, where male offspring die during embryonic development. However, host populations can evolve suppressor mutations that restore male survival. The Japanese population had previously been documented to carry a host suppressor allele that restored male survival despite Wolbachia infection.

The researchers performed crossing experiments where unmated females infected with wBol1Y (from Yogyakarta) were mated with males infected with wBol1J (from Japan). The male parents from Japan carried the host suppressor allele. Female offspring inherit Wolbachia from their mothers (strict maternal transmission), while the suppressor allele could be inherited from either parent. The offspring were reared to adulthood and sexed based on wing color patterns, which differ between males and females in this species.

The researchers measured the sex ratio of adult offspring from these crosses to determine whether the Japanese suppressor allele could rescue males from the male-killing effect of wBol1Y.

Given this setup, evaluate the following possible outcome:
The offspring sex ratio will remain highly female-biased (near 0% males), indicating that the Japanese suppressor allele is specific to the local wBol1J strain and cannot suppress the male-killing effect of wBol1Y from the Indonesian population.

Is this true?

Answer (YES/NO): YES